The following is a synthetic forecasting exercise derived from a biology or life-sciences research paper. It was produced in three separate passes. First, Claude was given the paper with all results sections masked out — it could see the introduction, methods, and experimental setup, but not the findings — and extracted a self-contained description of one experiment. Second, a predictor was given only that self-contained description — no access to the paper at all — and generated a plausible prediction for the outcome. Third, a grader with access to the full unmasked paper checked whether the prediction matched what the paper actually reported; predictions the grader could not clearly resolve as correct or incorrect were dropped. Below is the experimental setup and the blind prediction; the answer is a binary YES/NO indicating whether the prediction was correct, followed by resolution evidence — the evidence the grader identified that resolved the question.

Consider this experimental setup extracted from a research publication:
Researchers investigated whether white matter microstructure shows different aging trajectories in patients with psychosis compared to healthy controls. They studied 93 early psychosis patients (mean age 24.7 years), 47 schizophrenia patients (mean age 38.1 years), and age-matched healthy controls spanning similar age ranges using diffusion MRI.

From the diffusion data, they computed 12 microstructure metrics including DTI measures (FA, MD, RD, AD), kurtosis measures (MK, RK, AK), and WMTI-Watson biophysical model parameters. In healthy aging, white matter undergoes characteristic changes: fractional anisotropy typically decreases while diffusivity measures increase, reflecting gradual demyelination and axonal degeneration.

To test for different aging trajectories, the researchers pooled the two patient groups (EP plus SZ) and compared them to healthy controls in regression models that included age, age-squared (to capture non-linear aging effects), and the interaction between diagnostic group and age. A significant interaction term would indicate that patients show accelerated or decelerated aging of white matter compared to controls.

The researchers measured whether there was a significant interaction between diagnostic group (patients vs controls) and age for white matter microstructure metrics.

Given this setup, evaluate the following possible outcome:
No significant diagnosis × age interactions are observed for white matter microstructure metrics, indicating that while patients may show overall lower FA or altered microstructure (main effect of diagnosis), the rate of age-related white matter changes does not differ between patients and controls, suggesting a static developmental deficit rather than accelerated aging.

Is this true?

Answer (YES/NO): YES